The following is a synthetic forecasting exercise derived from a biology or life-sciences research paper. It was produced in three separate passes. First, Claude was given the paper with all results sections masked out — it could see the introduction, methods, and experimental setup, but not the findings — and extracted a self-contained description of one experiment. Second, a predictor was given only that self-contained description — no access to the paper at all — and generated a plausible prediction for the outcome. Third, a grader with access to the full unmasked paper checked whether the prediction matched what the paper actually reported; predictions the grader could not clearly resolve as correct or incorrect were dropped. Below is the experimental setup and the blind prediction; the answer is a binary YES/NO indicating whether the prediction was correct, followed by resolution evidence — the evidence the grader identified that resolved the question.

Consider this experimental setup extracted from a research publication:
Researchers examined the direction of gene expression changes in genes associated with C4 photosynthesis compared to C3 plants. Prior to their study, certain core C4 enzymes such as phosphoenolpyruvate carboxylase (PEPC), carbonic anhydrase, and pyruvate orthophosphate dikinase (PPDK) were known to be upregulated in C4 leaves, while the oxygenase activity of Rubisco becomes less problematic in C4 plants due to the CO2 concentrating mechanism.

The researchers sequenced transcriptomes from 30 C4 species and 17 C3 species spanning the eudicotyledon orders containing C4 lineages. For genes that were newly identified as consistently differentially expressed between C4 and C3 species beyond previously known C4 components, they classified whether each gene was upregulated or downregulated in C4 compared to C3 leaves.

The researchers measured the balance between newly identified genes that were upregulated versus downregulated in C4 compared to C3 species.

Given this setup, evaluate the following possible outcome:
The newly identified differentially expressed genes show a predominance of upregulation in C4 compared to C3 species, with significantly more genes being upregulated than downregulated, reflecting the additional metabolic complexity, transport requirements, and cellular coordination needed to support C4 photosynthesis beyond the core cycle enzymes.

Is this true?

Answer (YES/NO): YES